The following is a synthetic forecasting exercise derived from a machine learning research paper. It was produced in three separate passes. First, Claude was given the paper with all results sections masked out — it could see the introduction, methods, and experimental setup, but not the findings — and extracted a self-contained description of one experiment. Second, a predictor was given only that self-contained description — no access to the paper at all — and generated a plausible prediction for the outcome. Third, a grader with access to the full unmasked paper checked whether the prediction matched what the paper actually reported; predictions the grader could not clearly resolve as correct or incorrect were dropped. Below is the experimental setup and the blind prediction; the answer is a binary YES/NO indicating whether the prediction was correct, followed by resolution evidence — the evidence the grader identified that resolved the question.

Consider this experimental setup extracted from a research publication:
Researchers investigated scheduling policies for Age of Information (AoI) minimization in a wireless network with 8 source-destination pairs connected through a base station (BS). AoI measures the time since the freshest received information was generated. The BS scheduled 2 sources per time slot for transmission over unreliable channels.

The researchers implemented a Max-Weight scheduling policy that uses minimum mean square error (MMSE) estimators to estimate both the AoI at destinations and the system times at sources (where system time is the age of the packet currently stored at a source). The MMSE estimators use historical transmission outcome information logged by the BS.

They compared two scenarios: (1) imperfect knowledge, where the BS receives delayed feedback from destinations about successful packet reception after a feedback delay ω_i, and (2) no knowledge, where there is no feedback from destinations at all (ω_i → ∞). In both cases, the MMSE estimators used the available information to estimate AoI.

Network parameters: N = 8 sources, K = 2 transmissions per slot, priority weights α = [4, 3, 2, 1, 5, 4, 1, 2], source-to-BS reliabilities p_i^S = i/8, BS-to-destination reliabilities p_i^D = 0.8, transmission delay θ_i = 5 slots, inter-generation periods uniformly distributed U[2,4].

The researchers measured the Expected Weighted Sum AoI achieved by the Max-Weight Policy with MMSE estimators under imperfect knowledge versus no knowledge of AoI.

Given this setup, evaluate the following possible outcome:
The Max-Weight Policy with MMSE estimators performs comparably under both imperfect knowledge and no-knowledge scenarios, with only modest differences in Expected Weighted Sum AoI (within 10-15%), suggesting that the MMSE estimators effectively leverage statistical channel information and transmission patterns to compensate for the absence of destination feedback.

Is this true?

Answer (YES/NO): NO